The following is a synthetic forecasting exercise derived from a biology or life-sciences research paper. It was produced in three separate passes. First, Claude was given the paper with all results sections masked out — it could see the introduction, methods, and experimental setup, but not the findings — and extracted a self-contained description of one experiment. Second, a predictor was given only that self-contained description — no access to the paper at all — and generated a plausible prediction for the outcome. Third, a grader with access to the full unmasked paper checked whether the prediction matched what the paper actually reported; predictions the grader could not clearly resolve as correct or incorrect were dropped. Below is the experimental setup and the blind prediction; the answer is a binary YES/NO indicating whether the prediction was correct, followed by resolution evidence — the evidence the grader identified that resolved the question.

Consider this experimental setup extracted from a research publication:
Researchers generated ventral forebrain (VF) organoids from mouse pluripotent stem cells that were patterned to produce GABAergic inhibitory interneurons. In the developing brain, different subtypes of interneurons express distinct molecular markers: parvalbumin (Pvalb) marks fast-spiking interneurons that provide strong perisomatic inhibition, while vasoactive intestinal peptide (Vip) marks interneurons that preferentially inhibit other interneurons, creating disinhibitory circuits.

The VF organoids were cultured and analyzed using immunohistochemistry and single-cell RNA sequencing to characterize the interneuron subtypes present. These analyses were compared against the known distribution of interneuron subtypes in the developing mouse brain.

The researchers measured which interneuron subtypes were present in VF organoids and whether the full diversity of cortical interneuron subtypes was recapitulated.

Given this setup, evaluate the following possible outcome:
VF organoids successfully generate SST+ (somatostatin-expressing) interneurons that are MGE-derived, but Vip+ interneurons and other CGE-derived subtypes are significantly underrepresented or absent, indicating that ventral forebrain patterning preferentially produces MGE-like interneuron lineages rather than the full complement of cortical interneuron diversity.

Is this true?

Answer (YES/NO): YES